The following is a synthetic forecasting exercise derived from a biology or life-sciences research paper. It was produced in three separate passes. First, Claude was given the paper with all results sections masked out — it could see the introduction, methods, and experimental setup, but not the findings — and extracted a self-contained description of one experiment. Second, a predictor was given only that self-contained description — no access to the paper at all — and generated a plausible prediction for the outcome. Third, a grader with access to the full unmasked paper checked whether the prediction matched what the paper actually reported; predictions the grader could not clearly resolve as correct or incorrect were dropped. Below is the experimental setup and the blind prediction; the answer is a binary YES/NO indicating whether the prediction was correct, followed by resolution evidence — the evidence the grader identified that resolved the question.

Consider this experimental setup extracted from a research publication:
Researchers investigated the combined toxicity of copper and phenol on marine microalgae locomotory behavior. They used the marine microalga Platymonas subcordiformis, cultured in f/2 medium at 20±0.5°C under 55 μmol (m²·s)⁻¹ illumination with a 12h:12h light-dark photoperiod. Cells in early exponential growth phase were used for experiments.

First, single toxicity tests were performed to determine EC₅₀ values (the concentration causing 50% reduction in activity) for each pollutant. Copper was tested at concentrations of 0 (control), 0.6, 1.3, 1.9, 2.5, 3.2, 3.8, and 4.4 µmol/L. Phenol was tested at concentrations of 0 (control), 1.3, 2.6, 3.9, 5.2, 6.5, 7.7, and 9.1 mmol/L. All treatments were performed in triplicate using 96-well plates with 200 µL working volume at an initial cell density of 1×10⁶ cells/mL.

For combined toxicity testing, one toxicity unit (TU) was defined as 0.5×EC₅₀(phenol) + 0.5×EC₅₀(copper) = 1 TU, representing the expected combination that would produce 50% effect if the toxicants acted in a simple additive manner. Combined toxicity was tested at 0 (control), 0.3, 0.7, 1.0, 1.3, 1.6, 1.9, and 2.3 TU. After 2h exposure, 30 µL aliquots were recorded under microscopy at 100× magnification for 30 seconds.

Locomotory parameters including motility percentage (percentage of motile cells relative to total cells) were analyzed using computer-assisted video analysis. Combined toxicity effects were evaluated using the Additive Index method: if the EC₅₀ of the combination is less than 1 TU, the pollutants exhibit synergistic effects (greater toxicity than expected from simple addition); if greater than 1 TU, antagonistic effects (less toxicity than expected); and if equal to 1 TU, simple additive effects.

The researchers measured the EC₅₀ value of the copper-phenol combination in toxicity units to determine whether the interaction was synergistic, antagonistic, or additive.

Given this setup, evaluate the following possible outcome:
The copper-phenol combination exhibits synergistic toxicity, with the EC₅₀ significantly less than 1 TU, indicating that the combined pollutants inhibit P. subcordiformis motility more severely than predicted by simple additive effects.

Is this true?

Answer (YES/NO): NO